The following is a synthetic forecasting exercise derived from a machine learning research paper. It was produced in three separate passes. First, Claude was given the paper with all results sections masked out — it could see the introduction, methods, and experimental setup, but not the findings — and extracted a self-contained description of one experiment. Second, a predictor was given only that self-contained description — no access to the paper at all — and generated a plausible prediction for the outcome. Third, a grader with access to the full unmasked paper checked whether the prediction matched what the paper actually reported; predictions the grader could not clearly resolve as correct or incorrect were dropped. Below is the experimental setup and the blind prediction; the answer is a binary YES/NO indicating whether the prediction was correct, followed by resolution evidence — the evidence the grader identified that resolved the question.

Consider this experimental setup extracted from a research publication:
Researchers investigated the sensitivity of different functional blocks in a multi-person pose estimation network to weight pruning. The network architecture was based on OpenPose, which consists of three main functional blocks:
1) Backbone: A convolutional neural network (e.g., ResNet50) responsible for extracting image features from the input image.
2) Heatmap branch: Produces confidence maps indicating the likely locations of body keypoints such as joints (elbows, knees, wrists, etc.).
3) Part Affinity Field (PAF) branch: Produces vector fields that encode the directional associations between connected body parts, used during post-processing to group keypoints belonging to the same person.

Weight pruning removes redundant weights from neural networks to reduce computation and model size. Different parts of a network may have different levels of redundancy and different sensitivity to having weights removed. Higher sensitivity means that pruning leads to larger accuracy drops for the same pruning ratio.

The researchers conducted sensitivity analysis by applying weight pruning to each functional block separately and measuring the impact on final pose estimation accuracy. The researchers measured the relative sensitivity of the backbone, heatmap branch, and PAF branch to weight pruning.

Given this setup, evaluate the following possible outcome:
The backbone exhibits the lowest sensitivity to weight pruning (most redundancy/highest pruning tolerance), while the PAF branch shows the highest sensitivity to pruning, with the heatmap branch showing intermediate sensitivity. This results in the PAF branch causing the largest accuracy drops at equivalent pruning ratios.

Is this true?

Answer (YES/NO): YES